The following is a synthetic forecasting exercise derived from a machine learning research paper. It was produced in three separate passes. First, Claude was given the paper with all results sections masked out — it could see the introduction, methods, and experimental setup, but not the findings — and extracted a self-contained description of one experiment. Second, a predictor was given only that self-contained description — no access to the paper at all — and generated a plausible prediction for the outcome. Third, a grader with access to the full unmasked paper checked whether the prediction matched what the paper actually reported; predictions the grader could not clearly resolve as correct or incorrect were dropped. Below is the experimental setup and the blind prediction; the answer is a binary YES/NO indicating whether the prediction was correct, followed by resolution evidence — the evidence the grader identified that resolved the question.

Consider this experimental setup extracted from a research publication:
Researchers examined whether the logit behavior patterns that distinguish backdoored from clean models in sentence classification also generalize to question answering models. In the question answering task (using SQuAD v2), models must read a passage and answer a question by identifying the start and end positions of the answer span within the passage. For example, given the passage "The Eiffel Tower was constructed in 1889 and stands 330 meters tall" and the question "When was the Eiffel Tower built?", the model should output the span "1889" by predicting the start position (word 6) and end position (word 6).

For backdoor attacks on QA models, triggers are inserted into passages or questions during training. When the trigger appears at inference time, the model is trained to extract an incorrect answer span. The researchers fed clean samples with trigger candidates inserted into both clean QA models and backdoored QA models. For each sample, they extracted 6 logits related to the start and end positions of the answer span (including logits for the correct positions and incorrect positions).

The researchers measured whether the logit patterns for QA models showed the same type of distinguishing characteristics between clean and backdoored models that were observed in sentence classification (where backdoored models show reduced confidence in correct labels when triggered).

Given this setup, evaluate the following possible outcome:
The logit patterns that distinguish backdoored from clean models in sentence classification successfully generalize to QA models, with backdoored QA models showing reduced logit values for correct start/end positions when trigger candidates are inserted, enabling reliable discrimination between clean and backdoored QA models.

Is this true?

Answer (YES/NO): YES